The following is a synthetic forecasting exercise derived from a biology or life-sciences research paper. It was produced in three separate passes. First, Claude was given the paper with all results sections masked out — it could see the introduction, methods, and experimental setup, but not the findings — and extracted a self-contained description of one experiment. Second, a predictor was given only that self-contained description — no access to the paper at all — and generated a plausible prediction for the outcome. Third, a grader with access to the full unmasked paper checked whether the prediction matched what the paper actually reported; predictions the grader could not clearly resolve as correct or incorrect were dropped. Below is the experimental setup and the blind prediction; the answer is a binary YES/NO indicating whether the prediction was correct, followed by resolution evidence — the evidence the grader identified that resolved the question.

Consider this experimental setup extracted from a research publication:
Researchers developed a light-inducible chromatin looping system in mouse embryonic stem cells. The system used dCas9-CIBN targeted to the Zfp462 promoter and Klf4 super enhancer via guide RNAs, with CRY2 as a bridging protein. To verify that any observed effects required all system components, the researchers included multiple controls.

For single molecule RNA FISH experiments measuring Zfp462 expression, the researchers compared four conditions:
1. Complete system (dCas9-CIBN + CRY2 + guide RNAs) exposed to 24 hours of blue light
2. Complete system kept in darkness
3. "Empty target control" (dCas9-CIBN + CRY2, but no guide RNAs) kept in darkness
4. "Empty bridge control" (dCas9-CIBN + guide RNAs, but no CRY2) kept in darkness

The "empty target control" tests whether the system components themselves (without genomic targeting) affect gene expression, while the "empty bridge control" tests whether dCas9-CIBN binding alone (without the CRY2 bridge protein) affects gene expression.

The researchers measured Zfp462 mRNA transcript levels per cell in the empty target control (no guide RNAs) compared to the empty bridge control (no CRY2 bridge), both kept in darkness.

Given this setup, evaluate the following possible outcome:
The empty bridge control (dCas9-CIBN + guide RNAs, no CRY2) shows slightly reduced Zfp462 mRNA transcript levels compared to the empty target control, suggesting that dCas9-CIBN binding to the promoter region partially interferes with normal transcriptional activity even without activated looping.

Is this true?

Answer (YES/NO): NO